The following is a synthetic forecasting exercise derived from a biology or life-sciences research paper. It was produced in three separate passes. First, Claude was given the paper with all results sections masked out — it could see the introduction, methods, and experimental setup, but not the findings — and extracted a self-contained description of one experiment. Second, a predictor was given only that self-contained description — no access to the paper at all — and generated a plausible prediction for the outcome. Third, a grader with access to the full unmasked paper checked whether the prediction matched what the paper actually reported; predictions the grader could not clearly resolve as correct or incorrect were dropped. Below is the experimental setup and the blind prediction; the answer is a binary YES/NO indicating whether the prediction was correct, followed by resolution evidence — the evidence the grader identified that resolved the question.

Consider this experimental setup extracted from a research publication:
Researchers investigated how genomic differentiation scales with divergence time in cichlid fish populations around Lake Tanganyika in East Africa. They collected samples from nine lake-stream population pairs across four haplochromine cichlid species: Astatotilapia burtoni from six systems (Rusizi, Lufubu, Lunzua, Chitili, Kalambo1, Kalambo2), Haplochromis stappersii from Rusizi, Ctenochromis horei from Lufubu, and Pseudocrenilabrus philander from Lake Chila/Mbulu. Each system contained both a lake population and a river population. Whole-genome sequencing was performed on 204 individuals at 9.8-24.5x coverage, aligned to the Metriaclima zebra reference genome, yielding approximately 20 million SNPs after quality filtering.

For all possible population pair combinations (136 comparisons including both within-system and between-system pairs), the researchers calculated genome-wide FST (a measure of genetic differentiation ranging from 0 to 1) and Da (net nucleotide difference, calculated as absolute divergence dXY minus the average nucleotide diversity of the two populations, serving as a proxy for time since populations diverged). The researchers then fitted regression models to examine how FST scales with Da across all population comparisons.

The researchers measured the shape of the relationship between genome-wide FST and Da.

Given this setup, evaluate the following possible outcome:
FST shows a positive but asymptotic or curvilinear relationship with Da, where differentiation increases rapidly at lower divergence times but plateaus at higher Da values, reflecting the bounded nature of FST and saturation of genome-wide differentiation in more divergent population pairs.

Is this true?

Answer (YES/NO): YES